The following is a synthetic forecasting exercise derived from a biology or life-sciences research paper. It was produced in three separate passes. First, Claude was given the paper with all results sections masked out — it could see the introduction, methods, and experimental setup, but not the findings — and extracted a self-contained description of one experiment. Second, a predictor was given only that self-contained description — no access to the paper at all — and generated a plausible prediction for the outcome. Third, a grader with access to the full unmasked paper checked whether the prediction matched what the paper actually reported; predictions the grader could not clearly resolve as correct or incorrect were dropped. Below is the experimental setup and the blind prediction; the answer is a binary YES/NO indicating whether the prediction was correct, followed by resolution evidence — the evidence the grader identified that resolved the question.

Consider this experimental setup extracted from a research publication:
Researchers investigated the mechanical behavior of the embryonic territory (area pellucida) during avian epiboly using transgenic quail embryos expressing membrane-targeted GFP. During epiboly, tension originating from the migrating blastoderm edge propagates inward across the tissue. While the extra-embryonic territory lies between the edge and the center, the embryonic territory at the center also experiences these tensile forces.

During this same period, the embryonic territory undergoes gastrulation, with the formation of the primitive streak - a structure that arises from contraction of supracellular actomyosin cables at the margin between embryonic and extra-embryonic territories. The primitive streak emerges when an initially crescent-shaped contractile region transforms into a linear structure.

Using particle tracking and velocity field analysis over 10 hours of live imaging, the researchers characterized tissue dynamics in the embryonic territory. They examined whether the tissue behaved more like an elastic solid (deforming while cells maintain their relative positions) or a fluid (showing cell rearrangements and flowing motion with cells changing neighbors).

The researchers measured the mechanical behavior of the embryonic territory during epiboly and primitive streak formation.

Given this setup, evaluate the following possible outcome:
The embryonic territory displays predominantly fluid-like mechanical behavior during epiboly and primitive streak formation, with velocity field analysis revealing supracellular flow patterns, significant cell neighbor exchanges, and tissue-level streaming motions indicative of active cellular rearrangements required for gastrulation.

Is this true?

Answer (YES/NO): YES